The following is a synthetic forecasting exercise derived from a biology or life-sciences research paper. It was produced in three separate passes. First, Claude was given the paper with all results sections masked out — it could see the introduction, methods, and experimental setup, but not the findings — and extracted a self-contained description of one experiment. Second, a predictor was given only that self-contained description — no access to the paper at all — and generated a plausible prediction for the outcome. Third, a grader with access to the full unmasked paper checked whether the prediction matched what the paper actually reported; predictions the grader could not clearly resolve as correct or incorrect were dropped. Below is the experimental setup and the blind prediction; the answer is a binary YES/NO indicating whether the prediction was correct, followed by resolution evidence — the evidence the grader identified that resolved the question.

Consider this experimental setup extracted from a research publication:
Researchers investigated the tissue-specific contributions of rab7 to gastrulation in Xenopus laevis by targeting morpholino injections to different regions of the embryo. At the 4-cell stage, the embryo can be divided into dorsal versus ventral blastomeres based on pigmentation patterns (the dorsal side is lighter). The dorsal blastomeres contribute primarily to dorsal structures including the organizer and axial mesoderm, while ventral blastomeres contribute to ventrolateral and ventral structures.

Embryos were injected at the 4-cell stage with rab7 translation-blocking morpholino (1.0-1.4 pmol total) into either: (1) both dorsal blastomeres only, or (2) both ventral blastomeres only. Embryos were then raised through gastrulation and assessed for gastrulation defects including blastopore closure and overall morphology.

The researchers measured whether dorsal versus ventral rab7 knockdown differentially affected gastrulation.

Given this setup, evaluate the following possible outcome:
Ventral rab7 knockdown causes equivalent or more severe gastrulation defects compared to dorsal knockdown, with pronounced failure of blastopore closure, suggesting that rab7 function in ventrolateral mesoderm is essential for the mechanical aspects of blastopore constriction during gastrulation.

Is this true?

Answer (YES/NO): NO